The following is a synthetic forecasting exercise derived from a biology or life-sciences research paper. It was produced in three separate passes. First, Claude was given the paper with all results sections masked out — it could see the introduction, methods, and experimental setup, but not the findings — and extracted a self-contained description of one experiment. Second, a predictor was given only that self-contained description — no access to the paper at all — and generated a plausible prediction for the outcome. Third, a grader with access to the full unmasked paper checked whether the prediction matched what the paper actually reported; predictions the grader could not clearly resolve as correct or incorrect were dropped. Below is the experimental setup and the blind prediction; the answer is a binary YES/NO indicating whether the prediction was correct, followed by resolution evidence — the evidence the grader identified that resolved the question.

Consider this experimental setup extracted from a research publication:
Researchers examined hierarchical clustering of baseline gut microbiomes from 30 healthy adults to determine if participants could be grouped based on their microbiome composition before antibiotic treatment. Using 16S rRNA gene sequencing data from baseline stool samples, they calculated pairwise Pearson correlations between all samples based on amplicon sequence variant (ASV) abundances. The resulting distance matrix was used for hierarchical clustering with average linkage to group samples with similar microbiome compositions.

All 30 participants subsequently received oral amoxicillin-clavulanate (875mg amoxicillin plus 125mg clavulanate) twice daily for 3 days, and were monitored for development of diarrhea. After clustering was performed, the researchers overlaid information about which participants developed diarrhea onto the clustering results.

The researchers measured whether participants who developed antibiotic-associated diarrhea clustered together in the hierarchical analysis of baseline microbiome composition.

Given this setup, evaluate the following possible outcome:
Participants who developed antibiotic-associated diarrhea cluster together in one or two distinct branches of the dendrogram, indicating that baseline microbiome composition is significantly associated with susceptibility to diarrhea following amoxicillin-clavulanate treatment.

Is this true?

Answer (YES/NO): NO